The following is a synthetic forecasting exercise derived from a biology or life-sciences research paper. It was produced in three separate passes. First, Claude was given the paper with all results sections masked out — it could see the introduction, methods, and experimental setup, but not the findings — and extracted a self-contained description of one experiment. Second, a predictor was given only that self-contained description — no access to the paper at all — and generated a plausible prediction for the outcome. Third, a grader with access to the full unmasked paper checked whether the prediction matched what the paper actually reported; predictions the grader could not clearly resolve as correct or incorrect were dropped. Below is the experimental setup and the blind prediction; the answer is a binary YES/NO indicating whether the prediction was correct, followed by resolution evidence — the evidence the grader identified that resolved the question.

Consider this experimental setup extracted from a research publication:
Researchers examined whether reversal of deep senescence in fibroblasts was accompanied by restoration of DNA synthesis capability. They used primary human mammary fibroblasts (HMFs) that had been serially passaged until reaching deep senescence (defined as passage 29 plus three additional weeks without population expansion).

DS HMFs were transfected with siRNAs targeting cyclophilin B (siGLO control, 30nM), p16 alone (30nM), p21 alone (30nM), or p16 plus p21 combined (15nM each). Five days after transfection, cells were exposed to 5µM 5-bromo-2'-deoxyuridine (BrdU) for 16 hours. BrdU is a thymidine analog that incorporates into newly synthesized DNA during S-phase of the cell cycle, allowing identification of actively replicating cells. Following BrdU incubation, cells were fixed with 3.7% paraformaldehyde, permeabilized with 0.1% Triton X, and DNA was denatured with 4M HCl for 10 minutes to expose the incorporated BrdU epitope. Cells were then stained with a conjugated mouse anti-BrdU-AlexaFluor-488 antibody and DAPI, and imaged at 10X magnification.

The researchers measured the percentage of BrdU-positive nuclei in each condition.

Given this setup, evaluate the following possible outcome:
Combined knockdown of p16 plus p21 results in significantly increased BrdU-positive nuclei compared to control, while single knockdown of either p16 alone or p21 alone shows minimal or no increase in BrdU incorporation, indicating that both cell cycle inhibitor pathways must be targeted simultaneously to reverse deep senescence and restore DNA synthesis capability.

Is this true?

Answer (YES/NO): NO